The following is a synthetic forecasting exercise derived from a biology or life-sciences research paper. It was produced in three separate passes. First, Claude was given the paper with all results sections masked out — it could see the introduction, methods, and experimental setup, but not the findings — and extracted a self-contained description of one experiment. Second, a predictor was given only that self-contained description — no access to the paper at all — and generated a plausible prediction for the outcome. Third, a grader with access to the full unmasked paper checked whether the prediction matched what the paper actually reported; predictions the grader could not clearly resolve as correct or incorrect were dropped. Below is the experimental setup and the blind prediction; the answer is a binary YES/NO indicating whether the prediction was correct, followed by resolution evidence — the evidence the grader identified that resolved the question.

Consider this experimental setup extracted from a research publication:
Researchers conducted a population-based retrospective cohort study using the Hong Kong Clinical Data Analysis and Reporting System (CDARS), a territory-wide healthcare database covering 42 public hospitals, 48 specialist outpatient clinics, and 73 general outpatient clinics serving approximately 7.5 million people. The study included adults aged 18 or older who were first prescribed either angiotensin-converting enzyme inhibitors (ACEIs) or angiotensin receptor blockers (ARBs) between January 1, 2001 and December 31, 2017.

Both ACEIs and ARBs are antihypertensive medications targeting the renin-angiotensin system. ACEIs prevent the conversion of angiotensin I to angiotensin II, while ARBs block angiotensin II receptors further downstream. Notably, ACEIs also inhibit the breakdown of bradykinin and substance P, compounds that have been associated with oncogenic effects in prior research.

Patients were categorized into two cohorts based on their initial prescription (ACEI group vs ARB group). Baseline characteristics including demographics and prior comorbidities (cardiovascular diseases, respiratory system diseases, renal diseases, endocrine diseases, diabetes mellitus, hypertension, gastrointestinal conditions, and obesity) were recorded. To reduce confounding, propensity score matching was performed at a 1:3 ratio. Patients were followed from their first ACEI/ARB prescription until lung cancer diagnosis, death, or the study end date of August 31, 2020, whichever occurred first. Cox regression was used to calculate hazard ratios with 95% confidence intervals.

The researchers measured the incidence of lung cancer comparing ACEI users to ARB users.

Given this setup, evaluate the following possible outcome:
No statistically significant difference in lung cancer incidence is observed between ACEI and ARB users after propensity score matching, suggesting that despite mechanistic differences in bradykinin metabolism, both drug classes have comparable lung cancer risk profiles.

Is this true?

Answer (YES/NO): NO